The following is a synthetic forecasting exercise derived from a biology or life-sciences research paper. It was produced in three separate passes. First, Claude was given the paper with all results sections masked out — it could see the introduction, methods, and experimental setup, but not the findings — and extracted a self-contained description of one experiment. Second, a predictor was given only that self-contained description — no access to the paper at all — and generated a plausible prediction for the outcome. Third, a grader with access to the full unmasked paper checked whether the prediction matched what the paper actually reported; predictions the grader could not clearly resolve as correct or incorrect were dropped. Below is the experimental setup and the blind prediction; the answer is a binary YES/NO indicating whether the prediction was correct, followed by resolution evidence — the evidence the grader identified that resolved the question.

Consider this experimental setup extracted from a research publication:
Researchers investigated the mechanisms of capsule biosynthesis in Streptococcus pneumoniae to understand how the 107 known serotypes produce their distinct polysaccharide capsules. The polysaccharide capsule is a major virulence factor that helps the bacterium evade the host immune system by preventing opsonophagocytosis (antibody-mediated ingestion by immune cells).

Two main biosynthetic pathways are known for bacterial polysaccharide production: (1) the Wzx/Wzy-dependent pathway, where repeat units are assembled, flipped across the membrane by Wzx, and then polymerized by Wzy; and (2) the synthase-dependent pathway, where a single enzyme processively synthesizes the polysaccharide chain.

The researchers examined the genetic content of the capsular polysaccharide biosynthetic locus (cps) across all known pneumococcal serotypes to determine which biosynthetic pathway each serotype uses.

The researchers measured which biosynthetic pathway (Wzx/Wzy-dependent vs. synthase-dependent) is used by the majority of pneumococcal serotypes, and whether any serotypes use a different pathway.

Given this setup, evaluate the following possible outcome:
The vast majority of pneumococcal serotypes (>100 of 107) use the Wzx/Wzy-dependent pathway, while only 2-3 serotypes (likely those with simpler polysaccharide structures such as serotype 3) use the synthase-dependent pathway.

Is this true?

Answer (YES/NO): YES